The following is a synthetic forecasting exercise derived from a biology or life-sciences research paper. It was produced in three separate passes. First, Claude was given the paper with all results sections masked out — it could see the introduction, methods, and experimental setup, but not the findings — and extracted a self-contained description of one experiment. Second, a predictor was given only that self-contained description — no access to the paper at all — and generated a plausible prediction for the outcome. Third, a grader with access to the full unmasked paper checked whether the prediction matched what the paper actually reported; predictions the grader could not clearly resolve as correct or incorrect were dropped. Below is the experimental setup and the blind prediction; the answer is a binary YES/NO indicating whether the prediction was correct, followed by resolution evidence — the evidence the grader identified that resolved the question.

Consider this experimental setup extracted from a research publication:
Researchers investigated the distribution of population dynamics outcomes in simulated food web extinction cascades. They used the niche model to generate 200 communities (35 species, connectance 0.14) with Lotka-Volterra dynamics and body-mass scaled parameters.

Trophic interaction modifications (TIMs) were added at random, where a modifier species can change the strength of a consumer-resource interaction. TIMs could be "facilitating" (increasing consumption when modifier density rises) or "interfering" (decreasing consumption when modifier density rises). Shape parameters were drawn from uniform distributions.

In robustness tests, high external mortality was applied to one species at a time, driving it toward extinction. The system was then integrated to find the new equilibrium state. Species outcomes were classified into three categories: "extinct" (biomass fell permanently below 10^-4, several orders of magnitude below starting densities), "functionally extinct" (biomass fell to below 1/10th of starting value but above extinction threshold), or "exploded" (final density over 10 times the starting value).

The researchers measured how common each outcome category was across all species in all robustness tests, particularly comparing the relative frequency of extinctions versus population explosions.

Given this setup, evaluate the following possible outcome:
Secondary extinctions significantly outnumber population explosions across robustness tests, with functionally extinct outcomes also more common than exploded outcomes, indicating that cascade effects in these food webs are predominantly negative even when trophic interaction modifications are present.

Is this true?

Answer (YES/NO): YES